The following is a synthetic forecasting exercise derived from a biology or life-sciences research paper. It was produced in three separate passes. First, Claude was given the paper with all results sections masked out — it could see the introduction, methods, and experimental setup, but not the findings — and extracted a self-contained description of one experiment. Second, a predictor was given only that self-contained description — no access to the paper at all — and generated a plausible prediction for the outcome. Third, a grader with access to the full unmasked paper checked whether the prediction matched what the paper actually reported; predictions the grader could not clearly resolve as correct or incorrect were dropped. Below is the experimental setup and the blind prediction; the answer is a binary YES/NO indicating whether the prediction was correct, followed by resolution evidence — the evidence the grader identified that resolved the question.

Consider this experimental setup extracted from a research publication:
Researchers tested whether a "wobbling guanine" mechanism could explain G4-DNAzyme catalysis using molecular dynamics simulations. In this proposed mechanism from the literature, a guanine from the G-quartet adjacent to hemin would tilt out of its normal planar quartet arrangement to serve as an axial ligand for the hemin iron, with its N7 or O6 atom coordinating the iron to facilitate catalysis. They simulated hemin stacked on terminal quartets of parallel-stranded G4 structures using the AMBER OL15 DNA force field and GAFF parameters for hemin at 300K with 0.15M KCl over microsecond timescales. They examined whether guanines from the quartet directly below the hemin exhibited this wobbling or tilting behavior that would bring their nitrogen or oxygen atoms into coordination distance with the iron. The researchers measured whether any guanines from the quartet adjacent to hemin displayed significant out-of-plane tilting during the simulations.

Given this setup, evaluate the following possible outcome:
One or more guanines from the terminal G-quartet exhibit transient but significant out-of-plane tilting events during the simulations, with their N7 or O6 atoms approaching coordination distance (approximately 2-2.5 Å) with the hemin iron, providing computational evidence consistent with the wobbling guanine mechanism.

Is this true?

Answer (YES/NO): NO